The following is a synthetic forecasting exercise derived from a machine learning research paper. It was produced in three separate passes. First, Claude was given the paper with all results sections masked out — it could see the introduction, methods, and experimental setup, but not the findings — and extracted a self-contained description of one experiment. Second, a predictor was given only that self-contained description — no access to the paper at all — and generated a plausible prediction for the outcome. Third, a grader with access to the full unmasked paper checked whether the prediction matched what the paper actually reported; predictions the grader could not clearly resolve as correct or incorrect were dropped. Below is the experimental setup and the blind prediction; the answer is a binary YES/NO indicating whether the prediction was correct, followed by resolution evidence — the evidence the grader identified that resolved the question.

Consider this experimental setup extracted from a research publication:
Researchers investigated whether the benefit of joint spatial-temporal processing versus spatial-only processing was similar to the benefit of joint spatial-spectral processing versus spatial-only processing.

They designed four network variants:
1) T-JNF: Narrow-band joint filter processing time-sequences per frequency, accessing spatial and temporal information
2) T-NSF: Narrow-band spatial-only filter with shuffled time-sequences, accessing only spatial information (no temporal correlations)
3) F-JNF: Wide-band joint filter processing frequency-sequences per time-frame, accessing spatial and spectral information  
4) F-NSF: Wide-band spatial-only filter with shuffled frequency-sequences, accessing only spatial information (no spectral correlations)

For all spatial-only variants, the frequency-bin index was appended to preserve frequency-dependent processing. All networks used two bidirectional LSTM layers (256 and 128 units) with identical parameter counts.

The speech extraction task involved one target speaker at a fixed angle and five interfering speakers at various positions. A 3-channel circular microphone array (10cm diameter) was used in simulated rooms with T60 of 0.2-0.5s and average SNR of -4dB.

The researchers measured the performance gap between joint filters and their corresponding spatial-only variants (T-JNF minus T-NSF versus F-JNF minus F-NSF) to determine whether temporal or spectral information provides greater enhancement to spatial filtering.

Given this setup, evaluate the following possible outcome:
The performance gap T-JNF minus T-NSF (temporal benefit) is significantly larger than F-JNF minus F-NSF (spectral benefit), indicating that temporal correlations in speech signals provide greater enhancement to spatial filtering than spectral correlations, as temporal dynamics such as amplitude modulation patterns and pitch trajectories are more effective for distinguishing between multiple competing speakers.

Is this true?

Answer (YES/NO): NO